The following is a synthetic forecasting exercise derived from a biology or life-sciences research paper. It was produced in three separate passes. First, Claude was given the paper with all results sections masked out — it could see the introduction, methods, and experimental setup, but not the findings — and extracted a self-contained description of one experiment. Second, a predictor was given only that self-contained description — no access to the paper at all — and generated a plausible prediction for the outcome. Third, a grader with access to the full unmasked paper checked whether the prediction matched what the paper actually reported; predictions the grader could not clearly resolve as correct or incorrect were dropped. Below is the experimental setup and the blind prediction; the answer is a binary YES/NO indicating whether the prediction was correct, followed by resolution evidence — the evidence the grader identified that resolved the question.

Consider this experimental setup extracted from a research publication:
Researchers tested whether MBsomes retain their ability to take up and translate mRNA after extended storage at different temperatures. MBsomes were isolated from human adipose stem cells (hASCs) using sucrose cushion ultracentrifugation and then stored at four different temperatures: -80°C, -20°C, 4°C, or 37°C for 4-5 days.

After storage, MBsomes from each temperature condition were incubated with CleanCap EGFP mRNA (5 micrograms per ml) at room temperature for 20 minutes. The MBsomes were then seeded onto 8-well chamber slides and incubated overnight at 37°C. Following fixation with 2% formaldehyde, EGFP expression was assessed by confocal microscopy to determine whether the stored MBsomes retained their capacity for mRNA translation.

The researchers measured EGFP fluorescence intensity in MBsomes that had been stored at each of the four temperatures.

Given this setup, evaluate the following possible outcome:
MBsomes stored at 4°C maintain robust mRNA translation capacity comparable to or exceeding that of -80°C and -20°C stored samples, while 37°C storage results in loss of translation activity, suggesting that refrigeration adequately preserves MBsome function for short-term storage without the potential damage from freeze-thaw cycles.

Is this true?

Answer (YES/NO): NO